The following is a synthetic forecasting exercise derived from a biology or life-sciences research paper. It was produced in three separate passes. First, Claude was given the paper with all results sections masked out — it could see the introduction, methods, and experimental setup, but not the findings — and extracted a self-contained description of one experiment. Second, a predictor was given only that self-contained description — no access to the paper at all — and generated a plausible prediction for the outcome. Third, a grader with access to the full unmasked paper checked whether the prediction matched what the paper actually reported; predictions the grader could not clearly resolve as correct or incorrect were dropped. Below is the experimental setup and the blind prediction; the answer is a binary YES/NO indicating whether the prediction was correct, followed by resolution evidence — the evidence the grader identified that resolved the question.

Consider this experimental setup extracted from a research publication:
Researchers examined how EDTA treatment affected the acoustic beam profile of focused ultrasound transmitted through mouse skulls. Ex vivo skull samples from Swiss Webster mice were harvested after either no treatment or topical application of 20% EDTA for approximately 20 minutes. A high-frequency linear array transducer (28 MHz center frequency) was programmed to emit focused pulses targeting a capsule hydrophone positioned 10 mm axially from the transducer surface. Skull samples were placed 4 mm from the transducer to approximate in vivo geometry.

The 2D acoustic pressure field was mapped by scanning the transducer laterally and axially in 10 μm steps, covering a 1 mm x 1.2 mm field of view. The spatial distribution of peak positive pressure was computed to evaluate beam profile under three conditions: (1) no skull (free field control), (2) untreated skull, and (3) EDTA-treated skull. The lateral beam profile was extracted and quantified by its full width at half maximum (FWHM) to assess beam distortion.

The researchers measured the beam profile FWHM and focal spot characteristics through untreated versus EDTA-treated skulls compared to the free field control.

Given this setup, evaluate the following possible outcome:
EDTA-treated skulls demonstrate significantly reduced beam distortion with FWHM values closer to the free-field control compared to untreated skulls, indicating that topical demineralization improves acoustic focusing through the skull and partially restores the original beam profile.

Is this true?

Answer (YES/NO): YES